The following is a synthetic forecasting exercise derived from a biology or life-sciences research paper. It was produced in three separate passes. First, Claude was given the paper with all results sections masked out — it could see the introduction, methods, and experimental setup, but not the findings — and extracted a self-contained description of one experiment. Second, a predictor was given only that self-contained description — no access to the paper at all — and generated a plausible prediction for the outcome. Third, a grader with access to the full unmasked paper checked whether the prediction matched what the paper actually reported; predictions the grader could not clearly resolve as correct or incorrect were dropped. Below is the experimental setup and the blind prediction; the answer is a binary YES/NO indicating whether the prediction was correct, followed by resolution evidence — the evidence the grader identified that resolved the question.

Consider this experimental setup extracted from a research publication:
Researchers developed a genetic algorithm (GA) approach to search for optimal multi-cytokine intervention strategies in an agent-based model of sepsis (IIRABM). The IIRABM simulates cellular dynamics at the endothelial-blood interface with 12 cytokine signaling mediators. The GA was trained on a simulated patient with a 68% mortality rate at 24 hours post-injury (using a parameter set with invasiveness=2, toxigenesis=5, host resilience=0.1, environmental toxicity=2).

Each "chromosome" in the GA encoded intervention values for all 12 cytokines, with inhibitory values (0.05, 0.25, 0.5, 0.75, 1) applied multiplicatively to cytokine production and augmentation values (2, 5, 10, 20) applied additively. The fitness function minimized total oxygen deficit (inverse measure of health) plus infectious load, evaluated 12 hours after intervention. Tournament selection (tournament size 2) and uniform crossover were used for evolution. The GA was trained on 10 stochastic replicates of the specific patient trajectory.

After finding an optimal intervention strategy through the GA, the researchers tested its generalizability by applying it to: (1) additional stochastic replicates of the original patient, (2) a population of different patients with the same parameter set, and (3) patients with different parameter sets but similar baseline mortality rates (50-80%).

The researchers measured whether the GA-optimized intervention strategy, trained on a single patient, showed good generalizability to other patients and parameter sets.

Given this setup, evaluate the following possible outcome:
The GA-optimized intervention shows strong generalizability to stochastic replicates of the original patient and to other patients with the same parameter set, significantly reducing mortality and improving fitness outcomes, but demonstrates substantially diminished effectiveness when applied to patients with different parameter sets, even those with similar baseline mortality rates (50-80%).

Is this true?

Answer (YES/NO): NO